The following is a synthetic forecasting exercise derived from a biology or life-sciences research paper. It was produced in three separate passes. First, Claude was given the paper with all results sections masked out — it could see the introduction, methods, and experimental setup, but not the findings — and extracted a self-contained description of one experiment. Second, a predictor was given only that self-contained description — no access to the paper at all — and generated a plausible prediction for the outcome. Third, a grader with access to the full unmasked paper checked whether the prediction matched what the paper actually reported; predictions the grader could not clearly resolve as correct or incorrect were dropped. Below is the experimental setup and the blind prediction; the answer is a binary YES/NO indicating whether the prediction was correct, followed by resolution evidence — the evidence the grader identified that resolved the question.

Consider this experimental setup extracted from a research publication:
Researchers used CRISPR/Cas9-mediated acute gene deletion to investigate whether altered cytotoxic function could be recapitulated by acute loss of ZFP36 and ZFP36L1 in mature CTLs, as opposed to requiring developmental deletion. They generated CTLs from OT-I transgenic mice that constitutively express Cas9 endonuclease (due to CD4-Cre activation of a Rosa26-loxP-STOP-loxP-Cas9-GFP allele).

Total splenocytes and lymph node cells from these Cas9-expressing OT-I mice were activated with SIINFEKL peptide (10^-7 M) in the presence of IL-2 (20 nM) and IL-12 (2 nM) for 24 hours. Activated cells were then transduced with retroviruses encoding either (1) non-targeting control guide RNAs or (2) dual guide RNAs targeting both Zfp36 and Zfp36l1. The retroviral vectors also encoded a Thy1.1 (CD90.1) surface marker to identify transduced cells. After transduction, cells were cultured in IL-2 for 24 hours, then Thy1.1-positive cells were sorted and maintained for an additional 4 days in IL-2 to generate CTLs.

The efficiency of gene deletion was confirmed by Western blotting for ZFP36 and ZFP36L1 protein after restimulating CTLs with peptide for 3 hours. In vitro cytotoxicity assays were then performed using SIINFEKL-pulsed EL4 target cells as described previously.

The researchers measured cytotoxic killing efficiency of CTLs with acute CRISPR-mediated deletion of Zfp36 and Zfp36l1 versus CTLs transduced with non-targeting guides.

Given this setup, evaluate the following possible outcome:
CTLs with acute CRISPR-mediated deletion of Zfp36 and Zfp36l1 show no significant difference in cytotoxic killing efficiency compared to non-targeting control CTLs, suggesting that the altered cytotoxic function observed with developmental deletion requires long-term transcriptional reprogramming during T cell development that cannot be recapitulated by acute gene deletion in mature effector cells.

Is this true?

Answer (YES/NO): YES